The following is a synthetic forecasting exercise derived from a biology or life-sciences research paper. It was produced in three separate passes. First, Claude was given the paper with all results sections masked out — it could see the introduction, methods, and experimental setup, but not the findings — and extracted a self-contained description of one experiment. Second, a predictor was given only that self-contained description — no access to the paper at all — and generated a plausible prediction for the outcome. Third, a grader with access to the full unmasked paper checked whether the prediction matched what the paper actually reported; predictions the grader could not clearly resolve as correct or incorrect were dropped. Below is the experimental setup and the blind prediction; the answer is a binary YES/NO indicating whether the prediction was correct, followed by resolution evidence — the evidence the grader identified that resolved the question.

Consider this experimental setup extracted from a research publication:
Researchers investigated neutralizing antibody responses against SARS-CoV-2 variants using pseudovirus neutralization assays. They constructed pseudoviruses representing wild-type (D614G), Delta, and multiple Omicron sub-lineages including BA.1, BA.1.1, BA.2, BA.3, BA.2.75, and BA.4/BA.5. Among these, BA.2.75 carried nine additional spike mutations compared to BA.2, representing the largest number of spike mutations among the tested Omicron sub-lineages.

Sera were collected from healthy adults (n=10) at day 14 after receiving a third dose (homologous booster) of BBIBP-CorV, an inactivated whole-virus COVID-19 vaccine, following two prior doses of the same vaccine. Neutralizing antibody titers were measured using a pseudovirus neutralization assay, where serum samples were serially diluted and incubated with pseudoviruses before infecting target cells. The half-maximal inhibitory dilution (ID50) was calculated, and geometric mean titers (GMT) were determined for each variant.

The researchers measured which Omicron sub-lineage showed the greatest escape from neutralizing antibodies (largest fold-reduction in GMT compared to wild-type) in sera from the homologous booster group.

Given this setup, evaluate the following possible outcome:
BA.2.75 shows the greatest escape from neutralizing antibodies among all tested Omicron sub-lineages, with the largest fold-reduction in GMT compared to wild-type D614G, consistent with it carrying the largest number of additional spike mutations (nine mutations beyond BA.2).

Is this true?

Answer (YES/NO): NO